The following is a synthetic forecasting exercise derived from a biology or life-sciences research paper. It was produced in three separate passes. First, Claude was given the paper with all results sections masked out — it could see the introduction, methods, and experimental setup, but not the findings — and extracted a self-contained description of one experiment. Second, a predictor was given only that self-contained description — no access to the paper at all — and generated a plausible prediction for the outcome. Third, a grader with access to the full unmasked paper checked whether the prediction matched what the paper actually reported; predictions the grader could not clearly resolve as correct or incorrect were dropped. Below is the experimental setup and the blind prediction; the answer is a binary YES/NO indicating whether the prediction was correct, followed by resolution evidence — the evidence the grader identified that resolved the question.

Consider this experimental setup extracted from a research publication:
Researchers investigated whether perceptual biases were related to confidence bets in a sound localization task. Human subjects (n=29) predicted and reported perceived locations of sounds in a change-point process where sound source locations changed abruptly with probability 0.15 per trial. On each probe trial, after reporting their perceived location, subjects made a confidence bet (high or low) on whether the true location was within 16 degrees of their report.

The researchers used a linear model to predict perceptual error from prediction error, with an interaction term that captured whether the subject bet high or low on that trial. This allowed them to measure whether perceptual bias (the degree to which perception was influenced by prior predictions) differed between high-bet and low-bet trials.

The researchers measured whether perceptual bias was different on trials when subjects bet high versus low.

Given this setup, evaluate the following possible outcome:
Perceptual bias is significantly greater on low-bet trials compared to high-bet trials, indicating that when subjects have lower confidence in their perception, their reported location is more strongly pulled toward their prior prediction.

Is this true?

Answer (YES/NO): NO